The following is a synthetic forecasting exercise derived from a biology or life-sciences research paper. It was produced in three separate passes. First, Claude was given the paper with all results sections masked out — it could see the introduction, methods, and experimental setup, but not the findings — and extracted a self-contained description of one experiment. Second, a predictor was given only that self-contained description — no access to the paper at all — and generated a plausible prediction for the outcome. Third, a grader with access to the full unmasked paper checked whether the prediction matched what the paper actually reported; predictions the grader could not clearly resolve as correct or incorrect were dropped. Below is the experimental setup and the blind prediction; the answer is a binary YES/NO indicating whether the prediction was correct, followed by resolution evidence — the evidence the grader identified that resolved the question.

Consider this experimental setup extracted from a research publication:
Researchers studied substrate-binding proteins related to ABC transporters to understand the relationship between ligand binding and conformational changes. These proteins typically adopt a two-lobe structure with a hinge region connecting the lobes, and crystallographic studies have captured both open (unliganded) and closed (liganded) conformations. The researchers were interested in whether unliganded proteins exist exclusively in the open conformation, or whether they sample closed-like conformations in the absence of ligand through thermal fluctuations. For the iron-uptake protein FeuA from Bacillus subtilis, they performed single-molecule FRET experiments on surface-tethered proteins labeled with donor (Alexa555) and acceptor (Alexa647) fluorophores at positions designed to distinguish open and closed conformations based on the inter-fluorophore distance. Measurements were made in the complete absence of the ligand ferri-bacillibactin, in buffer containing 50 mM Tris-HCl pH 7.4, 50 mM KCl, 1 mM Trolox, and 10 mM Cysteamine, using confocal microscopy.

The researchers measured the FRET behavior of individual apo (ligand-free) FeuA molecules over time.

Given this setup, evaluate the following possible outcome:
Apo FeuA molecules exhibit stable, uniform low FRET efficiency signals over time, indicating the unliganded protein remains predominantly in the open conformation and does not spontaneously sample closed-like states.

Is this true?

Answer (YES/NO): NO